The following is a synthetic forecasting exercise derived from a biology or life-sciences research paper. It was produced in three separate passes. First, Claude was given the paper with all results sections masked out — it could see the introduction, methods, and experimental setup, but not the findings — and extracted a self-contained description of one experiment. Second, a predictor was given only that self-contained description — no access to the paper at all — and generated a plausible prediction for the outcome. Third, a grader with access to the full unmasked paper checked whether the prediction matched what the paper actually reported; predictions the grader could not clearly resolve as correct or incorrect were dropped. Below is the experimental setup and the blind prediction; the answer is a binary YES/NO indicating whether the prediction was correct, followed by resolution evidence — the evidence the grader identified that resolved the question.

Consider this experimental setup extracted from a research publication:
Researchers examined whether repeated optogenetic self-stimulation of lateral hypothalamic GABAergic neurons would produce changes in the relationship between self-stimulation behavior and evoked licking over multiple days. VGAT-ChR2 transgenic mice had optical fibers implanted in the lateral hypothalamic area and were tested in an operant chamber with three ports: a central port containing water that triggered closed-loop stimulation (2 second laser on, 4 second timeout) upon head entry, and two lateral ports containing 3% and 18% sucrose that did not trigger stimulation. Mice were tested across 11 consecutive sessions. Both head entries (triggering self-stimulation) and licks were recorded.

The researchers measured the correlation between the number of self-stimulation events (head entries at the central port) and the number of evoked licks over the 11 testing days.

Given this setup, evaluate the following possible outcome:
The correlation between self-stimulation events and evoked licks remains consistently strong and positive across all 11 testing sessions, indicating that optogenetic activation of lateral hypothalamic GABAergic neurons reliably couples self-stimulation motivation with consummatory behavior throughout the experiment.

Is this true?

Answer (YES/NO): NO